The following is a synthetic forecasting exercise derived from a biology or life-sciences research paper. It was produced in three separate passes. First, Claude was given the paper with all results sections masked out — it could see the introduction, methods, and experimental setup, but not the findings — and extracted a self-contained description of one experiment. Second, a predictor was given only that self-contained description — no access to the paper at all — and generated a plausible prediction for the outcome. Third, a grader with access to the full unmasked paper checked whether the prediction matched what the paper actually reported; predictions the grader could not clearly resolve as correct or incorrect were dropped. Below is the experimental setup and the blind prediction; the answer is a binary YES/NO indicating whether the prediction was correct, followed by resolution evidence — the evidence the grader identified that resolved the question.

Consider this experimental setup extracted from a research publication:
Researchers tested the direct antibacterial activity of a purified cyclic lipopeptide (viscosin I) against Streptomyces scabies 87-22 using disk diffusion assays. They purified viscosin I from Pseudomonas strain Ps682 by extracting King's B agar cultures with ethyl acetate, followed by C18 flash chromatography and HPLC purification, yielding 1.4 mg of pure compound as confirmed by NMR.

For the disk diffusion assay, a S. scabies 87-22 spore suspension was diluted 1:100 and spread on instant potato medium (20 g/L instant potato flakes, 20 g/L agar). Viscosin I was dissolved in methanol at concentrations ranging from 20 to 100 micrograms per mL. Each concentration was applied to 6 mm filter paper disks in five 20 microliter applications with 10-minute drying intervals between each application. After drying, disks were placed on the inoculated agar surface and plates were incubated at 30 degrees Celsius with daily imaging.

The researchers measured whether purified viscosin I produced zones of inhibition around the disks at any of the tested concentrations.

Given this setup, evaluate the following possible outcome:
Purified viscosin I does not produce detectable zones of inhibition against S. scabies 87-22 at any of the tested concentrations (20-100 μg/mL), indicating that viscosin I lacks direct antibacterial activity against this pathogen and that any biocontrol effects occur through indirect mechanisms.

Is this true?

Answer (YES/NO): NO